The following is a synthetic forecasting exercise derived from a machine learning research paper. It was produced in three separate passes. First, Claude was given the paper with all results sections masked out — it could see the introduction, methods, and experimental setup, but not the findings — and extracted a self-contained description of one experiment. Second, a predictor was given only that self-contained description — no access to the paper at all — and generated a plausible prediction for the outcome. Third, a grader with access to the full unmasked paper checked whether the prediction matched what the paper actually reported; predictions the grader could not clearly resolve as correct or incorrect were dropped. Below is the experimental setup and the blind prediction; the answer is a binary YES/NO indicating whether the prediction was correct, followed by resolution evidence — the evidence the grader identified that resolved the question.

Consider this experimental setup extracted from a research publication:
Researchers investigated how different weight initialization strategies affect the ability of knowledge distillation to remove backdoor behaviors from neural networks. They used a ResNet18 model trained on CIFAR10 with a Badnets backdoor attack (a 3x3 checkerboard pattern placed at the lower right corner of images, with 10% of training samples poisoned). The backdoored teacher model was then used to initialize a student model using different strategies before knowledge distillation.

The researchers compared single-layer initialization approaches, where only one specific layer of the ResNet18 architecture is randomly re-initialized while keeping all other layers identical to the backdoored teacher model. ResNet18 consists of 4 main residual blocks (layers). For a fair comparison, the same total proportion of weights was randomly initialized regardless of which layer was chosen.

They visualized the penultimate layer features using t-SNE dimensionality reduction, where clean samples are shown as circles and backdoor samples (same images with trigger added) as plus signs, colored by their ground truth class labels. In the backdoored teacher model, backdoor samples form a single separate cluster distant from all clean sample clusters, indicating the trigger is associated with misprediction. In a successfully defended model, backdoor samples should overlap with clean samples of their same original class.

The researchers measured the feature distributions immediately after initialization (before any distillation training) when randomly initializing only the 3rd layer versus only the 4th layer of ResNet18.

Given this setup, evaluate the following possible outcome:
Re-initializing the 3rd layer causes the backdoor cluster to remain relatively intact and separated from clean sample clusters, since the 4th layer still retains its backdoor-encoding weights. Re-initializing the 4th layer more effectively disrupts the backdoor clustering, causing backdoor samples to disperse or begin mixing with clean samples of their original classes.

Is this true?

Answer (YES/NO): NO